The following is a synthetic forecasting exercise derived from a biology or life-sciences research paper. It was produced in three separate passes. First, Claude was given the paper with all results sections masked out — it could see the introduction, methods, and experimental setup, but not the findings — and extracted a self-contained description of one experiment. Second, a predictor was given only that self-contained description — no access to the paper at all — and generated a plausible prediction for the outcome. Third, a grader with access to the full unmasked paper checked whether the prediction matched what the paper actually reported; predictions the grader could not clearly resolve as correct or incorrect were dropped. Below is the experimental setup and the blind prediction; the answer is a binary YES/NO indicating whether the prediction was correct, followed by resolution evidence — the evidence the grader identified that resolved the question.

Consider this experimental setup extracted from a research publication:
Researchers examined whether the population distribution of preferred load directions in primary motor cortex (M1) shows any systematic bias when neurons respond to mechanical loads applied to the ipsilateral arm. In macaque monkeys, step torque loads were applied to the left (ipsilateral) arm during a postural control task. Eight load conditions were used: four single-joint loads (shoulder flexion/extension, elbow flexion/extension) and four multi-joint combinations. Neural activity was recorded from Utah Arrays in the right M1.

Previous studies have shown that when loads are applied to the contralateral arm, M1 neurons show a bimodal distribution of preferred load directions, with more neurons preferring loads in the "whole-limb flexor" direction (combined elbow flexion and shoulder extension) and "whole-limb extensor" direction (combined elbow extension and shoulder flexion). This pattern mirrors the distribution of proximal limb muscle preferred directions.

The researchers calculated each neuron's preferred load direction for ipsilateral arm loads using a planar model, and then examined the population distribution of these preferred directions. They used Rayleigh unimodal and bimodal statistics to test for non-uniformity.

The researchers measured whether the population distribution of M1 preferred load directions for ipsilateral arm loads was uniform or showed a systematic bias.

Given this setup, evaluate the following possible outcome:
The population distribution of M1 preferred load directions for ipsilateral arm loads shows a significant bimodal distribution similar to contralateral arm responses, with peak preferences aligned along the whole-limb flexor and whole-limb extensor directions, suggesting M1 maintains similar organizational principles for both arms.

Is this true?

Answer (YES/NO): YES